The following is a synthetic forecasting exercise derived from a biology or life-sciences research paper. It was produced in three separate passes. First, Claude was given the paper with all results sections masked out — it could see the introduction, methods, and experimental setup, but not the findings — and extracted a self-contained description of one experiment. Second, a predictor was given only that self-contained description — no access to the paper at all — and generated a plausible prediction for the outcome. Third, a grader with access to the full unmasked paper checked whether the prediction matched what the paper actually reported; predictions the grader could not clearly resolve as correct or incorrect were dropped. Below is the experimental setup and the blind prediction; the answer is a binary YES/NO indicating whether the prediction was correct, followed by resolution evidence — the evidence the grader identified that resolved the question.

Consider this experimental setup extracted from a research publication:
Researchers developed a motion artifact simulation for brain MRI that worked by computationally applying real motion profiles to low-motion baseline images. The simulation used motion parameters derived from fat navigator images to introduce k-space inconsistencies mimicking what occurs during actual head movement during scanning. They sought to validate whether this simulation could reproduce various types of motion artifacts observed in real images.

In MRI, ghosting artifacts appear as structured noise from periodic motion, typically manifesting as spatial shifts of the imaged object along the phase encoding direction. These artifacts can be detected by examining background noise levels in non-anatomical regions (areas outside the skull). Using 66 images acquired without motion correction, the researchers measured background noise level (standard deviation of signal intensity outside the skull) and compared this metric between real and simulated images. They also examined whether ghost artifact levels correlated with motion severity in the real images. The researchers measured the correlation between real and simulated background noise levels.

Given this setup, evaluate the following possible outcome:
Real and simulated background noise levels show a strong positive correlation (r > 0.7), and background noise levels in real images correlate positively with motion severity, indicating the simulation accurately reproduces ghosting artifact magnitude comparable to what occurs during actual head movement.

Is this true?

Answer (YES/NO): NO